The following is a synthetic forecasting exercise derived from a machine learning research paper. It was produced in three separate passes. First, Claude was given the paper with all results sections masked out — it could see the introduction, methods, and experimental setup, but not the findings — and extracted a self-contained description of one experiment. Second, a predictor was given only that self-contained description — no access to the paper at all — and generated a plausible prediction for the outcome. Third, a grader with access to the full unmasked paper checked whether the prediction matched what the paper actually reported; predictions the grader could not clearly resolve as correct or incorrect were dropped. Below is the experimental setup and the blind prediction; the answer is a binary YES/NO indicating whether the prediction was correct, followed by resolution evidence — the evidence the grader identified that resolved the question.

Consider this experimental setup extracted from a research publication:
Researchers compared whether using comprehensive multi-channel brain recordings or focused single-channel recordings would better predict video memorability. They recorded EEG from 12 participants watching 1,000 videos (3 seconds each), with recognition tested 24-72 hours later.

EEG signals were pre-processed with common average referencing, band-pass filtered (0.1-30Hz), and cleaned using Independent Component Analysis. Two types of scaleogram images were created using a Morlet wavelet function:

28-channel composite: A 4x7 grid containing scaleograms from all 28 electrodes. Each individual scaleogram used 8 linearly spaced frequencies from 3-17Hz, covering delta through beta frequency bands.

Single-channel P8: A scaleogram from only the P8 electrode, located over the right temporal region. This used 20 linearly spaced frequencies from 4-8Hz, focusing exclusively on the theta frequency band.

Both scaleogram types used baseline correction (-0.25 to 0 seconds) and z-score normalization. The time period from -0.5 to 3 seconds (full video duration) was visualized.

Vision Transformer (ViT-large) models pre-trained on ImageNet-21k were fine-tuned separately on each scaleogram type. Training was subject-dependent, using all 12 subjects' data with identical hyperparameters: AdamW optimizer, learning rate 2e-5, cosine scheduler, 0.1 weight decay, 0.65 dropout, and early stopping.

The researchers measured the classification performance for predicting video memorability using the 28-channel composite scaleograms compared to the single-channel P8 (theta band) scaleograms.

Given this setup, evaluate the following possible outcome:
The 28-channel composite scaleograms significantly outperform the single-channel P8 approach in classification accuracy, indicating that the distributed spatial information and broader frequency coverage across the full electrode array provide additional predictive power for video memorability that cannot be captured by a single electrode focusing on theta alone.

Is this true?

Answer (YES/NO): NO